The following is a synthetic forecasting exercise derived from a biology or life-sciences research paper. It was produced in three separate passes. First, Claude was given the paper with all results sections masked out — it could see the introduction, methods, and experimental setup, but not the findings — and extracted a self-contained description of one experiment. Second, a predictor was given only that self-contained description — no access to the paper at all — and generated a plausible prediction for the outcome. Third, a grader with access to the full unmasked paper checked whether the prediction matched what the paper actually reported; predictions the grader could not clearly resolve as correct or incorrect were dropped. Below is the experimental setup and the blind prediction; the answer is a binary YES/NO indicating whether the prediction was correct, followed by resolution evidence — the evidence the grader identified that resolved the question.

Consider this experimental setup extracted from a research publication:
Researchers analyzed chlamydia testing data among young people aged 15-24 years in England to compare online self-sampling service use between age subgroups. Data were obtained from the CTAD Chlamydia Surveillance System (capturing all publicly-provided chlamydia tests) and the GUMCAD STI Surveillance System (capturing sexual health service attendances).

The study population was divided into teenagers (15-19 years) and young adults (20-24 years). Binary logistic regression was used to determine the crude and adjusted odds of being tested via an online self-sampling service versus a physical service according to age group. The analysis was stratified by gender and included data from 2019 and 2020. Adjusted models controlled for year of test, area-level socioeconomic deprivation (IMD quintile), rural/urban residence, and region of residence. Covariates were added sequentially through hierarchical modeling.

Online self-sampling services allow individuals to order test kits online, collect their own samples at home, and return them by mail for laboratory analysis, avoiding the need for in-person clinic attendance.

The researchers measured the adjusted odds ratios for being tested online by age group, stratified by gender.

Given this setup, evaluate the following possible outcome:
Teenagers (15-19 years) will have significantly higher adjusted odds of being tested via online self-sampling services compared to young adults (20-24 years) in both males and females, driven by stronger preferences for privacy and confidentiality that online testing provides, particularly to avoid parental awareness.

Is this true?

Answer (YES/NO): NO